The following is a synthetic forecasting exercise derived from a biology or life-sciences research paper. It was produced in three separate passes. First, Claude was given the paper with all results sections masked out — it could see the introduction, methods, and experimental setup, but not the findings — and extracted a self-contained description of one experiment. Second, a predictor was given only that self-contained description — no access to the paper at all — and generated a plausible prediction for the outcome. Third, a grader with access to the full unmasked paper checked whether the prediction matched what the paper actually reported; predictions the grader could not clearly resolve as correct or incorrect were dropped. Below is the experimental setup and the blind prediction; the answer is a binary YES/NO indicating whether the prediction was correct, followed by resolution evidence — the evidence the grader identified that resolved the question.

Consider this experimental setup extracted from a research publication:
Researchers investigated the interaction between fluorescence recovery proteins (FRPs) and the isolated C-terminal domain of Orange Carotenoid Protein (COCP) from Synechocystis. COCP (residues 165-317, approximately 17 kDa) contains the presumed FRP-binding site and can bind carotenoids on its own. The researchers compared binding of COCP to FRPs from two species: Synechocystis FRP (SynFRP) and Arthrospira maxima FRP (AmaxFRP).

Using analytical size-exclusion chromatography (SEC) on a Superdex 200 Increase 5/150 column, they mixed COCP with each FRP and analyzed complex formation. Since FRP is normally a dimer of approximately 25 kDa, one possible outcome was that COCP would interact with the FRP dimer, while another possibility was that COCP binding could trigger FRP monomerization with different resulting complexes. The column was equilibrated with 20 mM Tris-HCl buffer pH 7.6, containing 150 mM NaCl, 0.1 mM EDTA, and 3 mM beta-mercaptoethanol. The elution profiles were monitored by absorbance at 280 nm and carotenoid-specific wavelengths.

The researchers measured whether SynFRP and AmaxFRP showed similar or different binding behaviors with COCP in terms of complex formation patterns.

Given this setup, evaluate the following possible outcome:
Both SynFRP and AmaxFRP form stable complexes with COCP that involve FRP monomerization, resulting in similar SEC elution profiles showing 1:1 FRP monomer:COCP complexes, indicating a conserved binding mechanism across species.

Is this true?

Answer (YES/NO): NO